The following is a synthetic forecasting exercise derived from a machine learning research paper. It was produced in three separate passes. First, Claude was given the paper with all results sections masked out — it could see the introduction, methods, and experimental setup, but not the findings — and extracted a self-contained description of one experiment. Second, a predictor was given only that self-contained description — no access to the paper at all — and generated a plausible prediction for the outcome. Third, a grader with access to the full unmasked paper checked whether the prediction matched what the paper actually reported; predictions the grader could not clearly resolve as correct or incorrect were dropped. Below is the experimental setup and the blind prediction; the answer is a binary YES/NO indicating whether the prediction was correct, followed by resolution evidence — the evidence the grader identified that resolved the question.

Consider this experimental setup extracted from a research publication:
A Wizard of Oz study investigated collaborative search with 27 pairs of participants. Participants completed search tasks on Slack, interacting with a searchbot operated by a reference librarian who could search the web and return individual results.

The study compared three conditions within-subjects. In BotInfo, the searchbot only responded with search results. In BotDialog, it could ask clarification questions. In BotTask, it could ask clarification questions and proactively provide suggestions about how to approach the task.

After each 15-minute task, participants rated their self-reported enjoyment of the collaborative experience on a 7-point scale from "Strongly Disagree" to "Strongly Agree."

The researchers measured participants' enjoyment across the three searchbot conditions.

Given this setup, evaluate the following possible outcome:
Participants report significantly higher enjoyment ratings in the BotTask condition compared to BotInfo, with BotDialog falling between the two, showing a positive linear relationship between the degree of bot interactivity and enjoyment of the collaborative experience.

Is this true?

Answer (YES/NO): NO